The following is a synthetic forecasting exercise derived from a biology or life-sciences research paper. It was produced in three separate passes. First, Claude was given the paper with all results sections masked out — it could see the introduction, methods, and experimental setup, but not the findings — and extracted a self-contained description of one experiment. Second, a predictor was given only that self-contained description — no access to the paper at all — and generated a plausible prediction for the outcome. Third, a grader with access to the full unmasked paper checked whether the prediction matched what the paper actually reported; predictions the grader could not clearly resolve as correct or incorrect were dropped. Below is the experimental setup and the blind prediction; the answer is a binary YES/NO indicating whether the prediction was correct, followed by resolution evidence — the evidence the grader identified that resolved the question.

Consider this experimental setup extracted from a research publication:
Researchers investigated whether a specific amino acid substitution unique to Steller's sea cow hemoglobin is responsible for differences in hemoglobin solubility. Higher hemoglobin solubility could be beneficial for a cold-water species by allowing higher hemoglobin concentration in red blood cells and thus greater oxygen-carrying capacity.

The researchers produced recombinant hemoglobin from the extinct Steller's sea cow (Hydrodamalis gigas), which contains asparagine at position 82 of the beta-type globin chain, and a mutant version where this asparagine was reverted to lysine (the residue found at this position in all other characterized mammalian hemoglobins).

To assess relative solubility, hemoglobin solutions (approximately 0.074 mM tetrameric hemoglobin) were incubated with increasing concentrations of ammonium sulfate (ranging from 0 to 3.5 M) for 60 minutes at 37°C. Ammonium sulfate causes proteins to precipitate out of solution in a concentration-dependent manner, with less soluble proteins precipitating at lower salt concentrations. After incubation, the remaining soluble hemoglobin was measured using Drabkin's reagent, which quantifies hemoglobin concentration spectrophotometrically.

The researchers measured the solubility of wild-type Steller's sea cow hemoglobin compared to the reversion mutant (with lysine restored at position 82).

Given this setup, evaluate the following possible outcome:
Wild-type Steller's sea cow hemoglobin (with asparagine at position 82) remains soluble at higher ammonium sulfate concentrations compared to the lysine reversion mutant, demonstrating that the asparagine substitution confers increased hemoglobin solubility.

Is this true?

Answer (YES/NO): YES